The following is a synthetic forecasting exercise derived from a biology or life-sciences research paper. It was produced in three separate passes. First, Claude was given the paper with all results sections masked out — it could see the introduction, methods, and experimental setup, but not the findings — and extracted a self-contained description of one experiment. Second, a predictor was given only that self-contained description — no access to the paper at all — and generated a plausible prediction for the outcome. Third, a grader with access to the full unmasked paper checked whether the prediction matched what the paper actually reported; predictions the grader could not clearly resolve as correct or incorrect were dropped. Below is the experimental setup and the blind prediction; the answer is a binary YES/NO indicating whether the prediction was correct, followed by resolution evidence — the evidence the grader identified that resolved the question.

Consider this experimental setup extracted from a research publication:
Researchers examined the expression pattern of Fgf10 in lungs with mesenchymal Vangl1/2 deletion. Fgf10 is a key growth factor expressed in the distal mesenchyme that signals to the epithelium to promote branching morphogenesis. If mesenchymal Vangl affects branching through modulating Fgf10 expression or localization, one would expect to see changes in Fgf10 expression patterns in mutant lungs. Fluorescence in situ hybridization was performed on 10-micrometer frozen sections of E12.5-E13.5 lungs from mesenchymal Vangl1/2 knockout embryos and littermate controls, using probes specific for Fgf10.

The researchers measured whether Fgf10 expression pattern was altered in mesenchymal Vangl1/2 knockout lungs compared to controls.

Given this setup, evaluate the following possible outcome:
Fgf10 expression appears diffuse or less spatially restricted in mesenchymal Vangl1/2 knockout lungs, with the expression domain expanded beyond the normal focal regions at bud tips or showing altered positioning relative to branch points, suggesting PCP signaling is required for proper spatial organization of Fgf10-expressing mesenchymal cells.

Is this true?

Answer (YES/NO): NO